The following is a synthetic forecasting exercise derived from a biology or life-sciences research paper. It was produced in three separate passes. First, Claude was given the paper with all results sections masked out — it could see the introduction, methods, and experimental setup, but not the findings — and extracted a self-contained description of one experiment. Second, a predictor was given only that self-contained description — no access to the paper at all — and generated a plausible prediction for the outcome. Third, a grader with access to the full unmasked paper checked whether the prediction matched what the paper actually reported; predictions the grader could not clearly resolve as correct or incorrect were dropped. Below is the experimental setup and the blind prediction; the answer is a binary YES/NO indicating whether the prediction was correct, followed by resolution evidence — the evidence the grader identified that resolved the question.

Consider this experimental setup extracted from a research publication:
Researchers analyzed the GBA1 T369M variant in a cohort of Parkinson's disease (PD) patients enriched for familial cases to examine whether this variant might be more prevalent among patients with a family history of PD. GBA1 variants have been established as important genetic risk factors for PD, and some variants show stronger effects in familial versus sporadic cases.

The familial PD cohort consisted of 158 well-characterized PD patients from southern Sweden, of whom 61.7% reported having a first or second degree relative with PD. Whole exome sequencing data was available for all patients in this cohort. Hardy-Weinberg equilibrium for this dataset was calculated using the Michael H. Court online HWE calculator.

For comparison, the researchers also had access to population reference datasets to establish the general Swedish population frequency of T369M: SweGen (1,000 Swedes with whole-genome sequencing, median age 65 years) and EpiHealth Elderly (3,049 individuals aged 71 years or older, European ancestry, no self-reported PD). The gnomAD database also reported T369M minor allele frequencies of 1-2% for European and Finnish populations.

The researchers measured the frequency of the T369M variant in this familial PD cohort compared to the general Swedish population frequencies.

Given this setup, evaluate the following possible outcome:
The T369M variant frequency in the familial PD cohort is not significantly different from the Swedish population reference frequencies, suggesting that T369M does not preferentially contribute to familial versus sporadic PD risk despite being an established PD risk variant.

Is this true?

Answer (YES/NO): NO